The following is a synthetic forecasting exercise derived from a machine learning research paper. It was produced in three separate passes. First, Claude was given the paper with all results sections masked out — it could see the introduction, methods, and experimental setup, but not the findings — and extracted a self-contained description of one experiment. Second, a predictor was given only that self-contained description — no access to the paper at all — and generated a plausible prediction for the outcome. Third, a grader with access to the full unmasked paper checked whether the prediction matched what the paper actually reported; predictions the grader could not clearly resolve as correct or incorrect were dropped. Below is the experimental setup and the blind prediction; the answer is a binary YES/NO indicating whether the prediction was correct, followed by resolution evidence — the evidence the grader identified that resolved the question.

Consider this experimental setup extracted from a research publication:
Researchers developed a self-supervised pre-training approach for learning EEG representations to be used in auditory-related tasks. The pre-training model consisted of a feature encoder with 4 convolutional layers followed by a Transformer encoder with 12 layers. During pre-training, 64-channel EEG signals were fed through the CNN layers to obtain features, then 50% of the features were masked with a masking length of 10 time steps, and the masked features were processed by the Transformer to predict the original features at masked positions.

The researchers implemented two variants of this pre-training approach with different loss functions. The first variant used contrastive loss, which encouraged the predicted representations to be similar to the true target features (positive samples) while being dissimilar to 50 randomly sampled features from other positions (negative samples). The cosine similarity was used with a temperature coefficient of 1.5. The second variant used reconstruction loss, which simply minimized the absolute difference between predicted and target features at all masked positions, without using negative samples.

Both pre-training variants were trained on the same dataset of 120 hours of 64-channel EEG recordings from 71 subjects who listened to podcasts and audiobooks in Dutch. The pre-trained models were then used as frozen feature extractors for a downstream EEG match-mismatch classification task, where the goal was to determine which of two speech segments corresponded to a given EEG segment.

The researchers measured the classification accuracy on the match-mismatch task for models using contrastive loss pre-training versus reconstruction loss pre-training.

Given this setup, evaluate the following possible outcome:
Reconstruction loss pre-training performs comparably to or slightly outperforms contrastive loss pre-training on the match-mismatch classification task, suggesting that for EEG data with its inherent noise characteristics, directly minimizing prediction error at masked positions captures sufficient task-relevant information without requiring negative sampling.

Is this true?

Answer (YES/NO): NO